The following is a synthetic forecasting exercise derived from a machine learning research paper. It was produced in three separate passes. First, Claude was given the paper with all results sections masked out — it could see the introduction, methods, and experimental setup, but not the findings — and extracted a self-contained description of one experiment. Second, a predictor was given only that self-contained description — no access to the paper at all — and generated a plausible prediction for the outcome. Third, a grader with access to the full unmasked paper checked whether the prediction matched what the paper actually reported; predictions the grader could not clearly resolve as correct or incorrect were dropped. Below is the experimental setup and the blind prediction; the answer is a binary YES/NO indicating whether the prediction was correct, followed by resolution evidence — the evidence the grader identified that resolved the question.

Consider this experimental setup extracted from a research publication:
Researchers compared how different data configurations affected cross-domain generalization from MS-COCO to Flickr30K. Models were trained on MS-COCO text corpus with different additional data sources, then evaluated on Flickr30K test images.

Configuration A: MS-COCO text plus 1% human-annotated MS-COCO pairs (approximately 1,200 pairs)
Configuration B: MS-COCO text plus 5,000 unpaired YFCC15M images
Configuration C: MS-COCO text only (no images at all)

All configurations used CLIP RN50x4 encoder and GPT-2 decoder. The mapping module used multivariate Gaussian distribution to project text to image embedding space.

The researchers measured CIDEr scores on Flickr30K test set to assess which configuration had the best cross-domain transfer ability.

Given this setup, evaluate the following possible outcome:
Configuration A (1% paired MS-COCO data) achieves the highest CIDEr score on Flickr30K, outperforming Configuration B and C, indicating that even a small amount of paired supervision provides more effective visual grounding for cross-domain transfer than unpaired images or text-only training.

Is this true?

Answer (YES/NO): YES